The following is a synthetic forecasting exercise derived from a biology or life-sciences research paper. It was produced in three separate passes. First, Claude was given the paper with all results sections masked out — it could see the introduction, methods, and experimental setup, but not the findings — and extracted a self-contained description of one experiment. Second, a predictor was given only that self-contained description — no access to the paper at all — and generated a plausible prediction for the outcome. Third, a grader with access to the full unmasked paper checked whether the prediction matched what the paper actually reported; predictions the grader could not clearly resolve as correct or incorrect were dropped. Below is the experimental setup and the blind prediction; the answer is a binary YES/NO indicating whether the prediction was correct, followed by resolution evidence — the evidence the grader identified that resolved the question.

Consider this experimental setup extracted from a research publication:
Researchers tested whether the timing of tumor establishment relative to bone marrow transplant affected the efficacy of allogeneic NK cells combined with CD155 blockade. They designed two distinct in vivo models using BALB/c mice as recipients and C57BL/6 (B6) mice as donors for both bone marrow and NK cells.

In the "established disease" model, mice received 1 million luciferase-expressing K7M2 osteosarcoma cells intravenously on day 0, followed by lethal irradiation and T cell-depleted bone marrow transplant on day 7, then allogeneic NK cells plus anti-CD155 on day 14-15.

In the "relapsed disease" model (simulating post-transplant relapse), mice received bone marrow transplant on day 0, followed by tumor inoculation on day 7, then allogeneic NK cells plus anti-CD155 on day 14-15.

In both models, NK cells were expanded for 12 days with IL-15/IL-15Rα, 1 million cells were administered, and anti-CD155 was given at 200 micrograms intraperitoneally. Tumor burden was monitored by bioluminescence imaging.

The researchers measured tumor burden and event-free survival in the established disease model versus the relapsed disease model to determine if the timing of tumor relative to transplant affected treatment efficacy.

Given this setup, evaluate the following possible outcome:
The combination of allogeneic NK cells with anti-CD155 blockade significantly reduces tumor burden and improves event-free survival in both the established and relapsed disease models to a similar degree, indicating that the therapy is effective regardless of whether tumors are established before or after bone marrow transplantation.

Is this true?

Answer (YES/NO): NO